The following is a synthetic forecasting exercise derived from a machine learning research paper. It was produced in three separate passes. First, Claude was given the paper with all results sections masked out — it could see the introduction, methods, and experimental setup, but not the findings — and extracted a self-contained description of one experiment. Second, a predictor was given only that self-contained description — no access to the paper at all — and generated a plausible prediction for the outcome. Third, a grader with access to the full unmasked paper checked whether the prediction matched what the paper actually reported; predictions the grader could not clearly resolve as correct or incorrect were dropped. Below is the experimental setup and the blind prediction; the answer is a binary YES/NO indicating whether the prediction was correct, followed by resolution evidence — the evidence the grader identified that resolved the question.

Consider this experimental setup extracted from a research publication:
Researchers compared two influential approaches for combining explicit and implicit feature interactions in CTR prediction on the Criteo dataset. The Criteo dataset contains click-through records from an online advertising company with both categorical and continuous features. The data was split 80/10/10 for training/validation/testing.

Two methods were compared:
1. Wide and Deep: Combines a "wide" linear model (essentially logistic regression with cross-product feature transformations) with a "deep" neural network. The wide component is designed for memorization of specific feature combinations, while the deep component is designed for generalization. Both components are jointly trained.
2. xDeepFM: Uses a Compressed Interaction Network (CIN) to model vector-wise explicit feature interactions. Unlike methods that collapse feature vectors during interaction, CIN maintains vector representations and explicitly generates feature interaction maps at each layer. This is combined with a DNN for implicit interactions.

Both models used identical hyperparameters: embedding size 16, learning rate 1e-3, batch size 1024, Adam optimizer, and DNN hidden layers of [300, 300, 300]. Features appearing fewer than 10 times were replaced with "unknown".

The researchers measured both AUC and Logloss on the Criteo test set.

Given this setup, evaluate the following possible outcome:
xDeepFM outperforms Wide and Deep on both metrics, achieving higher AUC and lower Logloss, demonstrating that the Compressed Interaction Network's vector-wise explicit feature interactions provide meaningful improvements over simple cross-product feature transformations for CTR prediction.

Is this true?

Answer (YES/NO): YES